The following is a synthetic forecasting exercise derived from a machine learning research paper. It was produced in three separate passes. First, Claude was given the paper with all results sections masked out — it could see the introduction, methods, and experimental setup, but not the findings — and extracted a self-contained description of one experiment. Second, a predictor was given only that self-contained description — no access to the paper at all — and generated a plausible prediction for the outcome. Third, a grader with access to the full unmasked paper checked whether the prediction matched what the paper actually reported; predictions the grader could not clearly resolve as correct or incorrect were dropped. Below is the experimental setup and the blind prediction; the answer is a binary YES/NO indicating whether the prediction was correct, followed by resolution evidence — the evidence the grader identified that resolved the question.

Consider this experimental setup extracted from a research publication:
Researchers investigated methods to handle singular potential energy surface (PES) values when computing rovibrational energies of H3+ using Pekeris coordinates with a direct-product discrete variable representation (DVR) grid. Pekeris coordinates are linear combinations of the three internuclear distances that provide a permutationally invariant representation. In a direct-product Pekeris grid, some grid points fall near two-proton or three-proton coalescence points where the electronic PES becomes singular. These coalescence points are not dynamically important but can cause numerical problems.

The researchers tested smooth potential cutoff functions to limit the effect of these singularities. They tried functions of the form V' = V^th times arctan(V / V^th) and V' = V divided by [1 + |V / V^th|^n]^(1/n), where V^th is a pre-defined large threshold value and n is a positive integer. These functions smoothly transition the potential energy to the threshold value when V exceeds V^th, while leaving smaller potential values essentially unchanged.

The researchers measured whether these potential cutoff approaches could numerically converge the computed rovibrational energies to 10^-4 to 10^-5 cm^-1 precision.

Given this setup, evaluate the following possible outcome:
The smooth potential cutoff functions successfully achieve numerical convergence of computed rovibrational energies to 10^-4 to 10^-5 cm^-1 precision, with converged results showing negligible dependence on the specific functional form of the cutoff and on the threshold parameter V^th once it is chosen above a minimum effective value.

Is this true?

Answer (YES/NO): NO